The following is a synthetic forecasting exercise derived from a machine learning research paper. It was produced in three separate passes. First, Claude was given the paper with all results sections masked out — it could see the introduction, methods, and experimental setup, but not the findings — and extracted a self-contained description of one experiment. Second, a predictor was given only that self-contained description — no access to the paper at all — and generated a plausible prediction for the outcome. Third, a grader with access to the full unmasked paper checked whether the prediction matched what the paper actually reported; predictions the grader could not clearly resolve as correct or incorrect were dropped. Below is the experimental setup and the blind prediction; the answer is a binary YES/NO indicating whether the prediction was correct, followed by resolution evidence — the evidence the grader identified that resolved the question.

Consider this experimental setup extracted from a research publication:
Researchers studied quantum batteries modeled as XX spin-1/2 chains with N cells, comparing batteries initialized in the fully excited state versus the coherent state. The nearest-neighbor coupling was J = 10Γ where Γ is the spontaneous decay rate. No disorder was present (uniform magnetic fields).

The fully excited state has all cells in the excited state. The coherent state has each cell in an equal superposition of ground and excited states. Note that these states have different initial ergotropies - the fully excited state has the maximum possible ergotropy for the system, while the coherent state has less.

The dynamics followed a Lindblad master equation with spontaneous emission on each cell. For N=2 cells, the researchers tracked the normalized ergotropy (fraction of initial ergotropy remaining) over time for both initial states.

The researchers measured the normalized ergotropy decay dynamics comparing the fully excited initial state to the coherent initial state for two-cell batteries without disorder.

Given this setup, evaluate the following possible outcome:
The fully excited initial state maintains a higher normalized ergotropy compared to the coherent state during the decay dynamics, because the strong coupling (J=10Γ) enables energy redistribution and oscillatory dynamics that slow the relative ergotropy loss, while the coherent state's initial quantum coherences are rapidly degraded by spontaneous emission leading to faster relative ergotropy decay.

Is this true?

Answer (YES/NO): NO